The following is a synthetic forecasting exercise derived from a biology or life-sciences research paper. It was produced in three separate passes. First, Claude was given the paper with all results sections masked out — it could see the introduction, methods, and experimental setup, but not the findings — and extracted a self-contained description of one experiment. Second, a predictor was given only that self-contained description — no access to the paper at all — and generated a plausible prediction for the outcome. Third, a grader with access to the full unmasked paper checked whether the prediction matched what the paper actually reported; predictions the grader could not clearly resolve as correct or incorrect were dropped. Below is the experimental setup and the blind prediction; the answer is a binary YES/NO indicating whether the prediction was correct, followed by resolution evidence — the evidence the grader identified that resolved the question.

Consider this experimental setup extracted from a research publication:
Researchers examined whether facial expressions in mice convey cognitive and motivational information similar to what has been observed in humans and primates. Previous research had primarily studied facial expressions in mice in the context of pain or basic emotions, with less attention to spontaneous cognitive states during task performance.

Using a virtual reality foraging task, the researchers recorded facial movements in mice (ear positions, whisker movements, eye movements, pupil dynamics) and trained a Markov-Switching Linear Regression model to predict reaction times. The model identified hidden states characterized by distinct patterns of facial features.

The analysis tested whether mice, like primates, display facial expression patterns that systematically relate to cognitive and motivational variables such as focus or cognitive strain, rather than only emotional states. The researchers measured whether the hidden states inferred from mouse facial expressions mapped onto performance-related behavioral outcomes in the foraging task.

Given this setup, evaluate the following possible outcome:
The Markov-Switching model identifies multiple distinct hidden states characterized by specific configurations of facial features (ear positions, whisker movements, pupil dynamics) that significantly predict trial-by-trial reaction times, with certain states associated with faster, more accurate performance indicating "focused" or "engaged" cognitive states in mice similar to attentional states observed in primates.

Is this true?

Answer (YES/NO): YES